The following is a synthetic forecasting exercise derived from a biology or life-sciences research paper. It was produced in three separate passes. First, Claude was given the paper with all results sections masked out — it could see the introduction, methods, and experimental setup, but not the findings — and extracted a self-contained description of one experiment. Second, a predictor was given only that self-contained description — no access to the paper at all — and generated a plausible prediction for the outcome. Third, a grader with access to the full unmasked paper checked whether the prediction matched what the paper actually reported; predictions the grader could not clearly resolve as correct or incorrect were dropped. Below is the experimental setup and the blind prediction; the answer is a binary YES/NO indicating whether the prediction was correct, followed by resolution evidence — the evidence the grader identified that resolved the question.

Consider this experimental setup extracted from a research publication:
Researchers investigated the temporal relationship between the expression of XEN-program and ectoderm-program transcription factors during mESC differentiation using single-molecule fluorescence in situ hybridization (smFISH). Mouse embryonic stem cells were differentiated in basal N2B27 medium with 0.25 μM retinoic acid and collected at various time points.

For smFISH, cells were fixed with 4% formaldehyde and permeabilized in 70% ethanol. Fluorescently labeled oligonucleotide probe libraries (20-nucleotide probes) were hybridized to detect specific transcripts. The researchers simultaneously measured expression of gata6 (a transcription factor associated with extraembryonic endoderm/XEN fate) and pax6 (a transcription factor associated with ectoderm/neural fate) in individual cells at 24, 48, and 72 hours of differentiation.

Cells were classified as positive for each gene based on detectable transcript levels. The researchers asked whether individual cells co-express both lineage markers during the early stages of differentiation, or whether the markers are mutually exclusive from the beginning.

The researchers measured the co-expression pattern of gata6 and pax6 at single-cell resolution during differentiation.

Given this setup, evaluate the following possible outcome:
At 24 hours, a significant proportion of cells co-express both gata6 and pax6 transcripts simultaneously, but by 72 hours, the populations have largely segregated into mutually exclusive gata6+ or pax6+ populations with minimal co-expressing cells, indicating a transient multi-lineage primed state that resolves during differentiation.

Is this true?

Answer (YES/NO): NO